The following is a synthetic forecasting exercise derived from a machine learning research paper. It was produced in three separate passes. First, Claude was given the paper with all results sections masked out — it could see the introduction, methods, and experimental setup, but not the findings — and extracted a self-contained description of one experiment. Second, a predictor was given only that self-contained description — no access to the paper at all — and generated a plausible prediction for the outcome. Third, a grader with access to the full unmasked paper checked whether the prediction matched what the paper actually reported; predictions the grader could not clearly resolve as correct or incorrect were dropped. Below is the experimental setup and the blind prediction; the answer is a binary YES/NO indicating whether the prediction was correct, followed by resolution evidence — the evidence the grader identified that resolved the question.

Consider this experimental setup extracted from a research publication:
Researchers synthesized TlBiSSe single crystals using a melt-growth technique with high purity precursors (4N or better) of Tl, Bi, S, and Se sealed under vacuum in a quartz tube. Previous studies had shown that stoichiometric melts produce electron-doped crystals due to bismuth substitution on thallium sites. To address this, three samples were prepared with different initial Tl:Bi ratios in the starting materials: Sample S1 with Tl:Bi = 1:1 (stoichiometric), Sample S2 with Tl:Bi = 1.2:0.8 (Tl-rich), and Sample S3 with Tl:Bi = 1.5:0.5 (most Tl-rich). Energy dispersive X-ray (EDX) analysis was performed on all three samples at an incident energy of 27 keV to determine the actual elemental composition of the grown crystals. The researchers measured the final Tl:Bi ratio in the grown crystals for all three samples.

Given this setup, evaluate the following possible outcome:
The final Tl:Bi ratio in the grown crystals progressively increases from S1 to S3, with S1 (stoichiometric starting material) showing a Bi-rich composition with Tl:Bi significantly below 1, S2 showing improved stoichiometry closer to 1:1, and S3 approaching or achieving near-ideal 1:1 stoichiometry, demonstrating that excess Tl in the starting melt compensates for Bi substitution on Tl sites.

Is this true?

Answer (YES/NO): YES